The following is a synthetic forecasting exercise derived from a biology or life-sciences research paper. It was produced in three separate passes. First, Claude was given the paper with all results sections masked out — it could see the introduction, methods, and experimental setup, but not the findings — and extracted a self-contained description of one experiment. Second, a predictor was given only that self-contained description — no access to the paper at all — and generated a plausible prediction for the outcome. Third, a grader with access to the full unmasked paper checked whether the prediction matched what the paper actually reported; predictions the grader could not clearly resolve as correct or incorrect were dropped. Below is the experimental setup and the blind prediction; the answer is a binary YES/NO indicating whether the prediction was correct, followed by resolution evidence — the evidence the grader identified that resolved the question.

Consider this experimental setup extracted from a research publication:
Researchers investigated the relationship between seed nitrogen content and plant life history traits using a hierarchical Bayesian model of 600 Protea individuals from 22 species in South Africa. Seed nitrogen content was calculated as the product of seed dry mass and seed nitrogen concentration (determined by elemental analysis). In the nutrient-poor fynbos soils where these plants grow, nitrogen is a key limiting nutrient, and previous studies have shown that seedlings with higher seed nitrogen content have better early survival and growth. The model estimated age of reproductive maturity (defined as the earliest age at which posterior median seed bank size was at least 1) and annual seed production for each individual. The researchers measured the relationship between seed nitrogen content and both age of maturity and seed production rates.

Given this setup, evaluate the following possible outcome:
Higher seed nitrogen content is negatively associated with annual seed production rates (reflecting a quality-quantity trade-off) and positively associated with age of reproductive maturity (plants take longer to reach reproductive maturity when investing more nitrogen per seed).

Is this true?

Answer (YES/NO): YES